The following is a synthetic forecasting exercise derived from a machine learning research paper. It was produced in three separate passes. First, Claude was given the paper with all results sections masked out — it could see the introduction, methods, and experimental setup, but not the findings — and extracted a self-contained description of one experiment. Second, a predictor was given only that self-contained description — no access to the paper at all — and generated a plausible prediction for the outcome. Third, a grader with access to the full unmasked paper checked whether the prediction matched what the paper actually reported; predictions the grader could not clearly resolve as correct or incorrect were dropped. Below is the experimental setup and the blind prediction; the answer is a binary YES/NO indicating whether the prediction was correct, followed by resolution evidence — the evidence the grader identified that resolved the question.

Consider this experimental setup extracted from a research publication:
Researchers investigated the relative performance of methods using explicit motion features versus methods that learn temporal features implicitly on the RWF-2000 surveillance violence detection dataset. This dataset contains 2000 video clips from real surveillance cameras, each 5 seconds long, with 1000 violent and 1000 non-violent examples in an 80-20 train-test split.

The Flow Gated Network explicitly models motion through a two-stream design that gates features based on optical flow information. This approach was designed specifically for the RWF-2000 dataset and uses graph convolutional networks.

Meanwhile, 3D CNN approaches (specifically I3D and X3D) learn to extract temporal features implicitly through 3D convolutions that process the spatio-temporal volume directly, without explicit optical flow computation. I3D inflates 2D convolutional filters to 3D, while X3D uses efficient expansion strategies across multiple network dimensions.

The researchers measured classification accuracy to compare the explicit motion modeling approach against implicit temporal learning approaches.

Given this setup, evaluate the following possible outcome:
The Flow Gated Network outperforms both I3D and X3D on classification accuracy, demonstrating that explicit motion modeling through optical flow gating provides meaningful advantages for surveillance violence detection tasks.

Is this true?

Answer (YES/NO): YES